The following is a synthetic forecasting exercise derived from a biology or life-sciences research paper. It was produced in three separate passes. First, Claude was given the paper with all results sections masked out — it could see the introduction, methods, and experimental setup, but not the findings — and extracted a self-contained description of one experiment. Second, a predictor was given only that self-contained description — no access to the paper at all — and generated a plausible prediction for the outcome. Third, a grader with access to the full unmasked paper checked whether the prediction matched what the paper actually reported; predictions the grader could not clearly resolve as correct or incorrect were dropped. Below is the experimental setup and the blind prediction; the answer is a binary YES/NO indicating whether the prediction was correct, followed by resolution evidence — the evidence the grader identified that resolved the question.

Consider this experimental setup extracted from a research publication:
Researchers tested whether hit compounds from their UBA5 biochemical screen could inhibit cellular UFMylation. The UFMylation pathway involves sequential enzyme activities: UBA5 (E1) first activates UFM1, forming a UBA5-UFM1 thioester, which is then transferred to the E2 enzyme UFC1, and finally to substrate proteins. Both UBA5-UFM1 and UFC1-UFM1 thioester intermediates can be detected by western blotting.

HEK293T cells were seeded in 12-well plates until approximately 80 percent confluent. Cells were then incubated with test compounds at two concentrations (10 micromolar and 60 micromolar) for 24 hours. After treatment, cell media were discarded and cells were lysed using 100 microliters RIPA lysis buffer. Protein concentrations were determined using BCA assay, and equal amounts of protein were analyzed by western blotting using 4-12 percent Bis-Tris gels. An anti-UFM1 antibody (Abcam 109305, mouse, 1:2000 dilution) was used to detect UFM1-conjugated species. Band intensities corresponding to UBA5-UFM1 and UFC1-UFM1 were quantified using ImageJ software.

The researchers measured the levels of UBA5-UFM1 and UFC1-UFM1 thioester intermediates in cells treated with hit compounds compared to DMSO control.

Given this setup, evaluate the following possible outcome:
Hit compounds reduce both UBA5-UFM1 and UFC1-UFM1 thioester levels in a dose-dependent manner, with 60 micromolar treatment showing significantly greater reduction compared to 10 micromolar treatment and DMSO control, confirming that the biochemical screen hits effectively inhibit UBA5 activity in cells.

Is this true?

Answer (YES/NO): YES